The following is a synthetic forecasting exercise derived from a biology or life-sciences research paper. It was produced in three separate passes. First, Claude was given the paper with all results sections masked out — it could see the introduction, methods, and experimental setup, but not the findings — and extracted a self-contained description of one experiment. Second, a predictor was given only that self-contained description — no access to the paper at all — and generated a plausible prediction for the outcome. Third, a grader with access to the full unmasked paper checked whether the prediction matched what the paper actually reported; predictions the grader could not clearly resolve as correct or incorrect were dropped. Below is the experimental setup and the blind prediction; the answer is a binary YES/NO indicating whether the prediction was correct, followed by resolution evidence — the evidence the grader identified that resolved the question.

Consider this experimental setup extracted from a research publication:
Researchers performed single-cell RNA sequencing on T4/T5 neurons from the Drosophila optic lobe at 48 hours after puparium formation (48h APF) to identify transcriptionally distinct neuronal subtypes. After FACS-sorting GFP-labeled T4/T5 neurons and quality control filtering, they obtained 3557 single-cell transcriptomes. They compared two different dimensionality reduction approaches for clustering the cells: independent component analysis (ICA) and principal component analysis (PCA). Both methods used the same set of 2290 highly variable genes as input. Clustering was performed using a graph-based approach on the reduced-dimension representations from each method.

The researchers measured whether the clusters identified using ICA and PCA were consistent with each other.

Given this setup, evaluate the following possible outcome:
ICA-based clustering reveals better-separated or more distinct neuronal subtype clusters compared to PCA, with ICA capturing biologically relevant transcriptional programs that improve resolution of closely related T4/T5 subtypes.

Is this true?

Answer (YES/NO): NO